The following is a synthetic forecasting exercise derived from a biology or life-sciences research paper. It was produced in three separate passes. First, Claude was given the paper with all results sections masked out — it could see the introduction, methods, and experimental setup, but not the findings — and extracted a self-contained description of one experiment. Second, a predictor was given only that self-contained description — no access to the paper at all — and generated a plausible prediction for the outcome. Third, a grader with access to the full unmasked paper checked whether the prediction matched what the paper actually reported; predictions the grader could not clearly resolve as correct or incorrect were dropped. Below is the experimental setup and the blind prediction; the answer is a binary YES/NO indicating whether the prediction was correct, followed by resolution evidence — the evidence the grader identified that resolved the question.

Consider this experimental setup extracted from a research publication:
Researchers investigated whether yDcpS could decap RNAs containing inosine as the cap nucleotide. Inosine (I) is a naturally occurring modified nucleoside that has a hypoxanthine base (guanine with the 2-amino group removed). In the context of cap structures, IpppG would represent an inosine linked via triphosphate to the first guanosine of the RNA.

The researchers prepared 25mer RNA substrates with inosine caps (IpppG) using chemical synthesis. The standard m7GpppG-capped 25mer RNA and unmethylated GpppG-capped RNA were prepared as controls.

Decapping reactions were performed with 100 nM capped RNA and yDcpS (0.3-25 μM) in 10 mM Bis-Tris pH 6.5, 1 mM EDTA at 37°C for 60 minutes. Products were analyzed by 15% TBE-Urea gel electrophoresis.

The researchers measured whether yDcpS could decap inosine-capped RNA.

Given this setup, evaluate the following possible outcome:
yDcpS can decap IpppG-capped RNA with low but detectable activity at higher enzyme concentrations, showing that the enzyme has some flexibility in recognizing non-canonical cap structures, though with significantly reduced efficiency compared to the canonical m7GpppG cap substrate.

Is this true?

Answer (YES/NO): NO